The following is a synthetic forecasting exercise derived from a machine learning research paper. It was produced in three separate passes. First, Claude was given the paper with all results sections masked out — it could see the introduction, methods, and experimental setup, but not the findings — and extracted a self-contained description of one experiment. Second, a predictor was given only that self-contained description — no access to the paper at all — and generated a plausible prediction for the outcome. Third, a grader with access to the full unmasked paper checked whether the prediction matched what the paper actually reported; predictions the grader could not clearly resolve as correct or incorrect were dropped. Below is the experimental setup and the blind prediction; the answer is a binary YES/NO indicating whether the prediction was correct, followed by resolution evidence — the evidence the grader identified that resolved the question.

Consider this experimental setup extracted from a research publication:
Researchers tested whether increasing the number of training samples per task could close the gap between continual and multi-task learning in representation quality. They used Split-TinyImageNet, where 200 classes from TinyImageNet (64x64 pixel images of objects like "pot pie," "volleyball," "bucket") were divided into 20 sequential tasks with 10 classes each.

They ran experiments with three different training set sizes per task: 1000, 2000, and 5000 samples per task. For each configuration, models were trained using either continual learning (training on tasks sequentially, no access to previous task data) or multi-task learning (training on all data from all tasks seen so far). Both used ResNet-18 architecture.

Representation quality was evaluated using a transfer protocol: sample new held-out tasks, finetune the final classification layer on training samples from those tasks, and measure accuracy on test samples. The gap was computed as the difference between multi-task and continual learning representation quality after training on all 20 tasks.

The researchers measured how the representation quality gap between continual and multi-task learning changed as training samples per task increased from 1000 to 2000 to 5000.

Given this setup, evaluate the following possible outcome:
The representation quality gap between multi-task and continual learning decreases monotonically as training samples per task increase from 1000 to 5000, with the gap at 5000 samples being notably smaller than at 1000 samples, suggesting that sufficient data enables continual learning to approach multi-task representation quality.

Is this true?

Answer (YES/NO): NO